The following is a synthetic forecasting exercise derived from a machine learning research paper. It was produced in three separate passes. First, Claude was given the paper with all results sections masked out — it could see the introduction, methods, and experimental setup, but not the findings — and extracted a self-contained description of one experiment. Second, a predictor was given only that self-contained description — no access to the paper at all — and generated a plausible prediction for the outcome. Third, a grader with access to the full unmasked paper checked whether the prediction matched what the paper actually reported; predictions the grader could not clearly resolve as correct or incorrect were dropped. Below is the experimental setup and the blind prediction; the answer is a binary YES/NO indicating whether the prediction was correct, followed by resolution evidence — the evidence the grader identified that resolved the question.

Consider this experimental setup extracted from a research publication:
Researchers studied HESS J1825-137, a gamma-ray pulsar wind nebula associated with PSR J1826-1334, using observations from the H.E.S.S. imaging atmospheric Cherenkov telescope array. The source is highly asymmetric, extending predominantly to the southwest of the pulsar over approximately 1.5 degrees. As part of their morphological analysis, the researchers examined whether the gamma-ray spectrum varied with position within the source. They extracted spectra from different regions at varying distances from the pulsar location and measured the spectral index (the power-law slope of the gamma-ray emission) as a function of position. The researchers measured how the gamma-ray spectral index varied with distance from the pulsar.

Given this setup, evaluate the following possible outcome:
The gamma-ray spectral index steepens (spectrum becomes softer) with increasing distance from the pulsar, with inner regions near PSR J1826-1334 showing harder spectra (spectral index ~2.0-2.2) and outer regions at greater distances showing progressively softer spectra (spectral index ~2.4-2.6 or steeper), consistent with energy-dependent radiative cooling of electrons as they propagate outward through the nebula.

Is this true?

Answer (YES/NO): YES